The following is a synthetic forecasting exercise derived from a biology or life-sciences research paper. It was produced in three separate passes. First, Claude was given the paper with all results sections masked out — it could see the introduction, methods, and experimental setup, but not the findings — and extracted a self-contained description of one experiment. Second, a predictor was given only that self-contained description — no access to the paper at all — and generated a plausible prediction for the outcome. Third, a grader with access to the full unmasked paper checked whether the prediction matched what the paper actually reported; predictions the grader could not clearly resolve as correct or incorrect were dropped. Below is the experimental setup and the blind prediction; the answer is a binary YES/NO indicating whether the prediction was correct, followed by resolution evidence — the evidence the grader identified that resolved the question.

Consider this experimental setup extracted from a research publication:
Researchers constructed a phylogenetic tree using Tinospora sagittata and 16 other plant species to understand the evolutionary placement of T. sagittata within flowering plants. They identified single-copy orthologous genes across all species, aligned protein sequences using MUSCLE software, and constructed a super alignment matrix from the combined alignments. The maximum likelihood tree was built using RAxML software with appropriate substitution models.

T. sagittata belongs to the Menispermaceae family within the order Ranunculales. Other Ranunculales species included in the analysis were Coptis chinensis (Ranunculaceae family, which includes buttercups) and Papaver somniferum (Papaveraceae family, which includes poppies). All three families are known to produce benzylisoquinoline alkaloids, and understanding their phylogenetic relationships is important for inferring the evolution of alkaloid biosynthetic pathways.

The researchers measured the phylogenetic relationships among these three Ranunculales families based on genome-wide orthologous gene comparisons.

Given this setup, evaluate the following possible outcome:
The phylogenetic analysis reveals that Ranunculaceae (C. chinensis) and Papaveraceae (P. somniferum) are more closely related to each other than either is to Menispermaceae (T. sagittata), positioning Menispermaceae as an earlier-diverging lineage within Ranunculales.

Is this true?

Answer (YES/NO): NO